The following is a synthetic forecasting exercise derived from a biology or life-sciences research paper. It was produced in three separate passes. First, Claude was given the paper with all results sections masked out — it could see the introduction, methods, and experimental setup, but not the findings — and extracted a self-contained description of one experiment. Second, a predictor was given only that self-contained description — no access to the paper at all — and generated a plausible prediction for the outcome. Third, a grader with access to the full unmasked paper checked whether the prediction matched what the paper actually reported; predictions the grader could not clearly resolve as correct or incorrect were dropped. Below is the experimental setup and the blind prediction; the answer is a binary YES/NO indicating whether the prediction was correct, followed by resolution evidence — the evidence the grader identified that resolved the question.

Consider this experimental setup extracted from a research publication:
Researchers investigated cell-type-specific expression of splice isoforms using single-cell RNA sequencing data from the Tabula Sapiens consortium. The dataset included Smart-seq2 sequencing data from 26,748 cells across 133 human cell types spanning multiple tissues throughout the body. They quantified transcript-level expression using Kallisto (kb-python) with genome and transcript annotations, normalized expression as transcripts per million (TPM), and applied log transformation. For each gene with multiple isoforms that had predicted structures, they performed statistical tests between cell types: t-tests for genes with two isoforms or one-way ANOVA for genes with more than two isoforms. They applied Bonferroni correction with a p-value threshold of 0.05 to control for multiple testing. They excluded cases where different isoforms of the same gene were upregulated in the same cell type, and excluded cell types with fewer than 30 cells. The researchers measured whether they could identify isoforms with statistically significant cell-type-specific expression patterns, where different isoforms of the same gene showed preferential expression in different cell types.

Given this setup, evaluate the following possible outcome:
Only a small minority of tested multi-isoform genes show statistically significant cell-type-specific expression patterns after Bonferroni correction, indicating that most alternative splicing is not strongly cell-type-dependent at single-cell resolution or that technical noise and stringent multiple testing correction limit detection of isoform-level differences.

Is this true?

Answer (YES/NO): YES